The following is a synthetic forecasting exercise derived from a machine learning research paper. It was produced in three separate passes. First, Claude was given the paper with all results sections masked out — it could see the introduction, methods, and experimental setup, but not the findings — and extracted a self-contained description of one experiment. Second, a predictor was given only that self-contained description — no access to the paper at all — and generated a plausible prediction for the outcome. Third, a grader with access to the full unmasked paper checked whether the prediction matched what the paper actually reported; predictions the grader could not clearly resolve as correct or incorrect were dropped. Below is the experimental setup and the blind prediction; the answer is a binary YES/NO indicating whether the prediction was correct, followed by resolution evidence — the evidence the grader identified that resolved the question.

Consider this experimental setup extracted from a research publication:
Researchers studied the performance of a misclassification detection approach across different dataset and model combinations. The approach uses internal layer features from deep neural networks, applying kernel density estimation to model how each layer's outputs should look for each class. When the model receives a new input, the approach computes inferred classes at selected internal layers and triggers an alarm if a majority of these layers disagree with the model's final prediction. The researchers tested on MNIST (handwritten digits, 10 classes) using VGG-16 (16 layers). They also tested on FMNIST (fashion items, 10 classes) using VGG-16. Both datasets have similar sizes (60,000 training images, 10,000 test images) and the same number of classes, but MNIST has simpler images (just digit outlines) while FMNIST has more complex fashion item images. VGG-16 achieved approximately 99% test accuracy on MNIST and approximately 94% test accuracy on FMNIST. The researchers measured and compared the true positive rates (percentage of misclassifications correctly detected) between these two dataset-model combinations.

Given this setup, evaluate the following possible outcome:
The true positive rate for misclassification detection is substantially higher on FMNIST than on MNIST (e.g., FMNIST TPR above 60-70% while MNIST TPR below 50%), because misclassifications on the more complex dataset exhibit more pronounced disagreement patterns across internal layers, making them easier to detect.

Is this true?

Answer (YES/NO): NO